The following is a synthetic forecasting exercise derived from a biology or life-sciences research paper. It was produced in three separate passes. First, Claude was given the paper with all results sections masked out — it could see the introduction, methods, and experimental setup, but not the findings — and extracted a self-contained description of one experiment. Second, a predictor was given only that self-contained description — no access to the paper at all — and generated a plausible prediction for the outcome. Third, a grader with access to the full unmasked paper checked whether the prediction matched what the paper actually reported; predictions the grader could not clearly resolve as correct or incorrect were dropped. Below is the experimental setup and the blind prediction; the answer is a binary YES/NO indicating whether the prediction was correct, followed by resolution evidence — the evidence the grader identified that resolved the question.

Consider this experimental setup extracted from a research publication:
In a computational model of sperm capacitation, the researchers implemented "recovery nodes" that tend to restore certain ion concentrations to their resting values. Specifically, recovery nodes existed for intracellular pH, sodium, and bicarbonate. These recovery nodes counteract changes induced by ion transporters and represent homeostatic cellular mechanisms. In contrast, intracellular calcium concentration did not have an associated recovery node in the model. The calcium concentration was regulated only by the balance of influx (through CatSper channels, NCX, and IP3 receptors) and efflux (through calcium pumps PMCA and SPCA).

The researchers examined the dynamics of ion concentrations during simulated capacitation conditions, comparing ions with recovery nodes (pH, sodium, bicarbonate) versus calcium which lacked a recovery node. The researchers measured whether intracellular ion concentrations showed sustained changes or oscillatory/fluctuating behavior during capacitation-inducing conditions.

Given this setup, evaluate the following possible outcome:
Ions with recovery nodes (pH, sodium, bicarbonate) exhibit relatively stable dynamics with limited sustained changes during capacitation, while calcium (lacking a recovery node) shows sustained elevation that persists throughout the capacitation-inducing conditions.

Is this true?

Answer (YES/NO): NO